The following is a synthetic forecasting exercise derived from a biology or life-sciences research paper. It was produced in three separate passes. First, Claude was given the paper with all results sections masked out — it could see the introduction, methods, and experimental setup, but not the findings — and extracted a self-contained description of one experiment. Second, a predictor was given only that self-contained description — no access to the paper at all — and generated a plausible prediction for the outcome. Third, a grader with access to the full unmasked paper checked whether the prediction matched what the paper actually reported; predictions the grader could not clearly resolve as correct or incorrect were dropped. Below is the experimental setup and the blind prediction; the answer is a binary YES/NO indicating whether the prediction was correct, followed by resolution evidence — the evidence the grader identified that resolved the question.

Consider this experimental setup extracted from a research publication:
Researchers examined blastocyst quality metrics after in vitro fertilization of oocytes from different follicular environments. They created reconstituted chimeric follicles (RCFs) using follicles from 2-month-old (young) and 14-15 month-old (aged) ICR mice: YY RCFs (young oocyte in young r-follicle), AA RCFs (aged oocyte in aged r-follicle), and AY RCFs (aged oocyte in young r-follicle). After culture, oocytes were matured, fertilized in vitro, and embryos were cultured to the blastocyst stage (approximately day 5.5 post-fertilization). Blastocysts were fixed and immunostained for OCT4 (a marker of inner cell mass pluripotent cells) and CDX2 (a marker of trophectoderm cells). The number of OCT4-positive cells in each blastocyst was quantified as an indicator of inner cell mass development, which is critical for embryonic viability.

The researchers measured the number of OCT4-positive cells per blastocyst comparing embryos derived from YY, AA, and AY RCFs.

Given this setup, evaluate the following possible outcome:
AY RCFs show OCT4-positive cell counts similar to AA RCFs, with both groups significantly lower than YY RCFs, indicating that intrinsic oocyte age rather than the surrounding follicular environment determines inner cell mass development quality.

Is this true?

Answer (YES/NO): NO